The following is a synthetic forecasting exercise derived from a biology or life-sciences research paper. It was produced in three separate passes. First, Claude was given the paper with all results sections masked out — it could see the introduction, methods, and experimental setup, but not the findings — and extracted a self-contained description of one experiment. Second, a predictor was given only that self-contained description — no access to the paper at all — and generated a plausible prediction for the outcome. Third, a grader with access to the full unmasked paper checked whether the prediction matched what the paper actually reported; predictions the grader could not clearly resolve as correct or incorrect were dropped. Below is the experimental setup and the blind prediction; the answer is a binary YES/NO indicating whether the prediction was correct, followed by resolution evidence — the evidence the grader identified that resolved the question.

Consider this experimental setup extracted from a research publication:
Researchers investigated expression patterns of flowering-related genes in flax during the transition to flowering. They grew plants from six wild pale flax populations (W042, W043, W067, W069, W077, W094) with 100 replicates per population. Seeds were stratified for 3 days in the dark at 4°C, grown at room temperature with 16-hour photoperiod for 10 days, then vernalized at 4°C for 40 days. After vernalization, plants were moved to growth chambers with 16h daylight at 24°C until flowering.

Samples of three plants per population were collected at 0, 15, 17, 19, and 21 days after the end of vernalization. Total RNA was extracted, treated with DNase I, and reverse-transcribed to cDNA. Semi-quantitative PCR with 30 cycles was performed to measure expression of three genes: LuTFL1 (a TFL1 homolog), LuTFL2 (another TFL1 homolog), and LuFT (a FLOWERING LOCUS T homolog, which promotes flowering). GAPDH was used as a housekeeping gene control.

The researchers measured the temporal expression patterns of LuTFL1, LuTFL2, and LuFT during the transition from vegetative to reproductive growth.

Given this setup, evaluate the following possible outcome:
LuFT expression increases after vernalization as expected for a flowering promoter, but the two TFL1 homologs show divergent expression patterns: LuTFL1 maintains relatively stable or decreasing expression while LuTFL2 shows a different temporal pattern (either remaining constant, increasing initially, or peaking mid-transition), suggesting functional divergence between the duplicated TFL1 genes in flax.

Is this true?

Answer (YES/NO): NO